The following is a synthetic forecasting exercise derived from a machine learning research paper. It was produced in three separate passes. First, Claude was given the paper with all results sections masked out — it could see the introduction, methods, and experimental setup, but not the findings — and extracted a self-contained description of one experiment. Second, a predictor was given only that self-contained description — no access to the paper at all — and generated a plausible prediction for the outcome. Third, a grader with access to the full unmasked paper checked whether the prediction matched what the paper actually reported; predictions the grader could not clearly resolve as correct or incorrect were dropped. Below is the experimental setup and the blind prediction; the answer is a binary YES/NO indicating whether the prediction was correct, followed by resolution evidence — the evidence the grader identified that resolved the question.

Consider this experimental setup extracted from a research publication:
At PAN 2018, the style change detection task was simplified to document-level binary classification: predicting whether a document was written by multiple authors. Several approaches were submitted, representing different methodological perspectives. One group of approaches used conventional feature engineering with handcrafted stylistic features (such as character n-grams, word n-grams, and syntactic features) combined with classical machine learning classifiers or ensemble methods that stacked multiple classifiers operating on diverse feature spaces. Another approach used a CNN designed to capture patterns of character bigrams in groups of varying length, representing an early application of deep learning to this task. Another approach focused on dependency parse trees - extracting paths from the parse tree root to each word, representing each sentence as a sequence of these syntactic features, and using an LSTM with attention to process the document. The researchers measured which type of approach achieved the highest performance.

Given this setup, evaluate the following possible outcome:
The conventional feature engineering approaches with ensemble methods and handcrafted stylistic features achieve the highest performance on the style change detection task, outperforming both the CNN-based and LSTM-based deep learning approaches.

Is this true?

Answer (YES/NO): YES